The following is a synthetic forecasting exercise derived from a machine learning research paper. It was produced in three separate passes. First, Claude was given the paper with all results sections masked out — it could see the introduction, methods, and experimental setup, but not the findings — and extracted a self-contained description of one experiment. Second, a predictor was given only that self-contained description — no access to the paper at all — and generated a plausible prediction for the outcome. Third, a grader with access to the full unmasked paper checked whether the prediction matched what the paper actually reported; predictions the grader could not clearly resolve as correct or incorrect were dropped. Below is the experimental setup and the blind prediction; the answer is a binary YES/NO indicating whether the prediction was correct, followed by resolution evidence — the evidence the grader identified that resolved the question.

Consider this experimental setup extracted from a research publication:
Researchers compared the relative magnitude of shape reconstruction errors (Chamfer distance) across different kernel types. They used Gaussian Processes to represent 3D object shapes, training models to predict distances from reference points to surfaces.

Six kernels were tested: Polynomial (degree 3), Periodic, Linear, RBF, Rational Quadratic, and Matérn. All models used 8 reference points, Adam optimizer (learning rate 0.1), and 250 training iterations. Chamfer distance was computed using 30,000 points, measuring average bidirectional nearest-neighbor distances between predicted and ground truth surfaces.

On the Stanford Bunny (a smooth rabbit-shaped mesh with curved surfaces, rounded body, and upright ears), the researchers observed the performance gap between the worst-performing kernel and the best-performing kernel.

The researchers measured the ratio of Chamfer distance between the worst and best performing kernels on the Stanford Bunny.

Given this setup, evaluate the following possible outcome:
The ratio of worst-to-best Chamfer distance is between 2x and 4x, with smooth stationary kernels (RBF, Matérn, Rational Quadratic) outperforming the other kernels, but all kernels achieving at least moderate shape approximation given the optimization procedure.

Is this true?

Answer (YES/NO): NO